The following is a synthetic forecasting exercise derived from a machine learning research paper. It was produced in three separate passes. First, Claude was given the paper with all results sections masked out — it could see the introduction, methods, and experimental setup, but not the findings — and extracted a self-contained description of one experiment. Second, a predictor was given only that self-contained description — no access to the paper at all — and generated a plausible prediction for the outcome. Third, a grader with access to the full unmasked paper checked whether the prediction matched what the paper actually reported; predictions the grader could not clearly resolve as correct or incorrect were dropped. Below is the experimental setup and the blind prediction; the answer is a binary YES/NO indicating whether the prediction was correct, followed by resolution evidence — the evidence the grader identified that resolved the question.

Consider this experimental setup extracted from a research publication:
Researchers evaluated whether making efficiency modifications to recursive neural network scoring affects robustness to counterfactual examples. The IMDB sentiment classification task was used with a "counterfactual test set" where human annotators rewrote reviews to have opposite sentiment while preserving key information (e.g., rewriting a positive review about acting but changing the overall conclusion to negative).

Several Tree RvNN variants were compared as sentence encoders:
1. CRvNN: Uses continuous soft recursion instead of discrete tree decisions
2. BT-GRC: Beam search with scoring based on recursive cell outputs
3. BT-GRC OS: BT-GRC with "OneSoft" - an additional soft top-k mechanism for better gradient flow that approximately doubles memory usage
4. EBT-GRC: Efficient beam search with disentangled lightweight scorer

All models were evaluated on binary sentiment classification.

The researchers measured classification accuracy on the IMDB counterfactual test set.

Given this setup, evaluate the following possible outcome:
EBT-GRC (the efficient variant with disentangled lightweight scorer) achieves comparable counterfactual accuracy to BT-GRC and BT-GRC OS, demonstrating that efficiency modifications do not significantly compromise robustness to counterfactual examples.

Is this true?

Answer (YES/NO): YES